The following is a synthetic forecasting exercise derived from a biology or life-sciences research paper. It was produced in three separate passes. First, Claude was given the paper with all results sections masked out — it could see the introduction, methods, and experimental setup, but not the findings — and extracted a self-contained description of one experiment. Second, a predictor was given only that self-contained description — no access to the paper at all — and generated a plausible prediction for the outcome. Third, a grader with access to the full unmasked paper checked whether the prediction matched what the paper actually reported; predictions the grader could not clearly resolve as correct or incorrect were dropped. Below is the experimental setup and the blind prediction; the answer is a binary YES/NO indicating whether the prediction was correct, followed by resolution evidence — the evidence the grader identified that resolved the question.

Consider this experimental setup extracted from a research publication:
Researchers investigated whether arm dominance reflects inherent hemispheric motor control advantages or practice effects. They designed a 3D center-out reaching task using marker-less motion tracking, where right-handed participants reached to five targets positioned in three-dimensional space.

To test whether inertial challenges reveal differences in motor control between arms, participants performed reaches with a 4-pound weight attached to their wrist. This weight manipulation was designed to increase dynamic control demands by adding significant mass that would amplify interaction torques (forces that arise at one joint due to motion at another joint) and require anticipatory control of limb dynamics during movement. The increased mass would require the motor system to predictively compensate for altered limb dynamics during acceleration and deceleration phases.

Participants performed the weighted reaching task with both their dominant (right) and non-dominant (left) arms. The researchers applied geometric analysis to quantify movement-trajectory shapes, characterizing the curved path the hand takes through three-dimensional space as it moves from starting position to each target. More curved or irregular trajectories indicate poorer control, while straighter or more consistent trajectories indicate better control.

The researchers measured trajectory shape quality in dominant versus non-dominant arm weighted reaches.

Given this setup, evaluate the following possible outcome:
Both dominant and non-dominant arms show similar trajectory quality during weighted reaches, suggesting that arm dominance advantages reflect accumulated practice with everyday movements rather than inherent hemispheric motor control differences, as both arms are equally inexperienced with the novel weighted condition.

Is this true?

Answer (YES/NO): YES